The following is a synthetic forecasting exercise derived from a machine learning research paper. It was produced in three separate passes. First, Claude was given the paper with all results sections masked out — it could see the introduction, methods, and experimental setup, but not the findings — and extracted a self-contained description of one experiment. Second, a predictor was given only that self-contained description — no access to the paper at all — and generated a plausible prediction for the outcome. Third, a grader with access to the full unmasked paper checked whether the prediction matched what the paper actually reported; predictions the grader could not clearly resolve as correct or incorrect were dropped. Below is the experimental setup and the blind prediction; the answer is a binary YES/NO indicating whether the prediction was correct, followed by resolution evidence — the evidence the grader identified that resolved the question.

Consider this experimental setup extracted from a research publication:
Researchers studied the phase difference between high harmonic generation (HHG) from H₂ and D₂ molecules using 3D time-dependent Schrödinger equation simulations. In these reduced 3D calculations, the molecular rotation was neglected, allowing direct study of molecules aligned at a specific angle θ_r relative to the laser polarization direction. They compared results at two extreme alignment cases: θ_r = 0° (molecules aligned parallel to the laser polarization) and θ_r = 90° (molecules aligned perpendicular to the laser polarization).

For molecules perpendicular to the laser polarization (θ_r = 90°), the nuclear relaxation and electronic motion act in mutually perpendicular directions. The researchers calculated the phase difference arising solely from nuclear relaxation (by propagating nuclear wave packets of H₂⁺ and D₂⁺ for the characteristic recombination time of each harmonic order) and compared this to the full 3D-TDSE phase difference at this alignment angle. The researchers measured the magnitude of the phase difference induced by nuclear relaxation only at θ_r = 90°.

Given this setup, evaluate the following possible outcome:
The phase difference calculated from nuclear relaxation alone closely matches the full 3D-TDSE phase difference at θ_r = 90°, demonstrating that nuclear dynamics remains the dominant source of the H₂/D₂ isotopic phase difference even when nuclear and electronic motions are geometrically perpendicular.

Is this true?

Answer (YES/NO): NO